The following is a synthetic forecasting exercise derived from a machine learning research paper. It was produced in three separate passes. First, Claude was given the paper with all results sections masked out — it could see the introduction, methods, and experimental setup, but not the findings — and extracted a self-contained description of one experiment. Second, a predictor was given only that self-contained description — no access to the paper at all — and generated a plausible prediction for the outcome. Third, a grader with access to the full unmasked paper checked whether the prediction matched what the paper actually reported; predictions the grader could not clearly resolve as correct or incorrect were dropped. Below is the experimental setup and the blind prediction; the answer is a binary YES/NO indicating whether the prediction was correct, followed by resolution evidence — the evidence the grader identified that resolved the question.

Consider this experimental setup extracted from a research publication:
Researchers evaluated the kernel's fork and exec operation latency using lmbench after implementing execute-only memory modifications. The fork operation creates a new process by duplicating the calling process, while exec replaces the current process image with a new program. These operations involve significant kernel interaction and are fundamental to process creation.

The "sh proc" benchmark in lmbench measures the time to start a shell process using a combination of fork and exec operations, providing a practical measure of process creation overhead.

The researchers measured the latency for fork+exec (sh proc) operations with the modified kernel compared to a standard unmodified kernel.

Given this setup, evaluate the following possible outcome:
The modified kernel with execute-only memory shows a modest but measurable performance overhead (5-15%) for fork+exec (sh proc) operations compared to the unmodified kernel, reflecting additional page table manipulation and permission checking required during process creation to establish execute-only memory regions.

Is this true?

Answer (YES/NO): NO